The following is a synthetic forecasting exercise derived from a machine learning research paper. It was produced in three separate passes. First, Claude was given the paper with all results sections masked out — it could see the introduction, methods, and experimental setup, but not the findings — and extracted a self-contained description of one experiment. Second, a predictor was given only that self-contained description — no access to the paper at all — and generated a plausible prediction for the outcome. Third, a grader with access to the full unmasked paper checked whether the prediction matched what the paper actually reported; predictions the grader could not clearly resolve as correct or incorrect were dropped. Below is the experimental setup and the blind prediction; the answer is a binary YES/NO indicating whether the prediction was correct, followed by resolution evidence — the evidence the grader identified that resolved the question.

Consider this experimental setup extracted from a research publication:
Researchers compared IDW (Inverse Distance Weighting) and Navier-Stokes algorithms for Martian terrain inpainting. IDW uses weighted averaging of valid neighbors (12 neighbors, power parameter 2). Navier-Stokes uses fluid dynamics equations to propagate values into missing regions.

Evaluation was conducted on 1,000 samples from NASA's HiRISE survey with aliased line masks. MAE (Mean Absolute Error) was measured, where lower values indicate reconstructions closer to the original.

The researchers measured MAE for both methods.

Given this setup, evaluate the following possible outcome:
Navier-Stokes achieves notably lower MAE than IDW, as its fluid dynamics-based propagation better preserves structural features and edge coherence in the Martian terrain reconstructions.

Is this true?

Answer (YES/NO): NO